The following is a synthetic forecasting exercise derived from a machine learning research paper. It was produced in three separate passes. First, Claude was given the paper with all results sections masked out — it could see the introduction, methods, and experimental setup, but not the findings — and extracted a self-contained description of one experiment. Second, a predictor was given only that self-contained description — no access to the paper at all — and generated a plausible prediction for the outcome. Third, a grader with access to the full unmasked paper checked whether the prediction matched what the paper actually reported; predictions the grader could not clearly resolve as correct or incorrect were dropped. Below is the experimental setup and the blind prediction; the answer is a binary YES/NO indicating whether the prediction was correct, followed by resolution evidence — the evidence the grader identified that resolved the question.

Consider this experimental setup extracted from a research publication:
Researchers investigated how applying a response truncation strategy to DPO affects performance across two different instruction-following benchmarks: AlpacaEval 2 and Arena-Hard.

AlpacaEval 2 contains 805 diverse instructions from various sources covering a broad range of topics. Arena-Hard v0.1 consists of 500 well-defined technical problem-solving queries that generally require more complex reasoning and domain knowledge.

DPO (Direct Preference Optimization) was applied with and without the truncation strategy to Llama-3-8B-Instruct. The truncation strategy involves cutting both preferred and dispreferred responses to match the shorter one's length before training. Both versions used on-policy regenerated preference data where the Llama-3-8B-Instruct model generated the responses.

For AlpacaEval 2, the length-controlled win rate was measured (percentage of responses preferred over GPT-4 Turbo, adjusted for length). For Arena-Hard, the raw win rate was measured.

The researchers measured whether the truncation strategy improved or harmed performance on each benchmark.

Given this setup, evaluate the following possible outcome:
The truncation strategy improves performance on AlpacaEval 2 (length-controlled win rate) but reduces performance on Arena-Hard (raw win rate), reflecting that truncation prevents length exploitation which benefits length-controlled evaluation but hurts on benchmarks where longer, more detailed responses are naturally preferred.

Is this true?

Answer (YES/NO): YES